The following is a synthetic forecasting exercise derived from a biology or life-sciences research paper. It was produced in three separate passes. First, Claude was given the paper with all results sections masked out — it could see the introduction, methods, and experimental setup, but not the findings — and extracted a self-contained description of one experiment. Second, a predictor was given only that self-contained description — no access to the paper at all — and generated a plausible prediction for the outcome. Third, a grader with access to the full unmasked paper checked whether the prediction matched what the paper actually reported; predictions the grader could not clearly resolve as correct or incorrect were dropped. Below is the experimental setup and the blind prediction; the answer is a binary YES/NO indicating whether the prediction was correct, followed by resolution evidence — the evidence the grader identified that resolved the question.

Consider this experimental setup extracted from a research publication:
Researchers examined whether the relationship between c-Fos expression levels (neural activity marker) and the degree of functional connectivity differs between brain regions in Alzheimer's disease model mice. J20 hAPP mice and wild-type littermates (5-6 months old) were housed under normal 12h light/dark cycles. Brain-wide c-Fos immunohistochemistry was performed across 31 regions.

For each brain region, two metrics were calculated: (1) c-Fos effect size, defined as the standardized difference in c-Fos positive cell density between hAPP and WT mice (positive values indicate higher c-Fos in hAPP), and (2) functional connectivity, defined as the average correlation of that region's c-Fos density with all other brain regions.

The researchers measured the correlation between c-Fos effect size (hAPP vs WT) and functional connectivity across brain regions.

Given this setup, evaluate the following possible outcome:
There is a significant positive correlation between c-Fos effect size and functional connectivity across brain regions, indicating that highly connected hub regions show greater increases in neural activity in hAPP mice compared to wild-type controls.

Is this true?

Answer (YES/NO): YES